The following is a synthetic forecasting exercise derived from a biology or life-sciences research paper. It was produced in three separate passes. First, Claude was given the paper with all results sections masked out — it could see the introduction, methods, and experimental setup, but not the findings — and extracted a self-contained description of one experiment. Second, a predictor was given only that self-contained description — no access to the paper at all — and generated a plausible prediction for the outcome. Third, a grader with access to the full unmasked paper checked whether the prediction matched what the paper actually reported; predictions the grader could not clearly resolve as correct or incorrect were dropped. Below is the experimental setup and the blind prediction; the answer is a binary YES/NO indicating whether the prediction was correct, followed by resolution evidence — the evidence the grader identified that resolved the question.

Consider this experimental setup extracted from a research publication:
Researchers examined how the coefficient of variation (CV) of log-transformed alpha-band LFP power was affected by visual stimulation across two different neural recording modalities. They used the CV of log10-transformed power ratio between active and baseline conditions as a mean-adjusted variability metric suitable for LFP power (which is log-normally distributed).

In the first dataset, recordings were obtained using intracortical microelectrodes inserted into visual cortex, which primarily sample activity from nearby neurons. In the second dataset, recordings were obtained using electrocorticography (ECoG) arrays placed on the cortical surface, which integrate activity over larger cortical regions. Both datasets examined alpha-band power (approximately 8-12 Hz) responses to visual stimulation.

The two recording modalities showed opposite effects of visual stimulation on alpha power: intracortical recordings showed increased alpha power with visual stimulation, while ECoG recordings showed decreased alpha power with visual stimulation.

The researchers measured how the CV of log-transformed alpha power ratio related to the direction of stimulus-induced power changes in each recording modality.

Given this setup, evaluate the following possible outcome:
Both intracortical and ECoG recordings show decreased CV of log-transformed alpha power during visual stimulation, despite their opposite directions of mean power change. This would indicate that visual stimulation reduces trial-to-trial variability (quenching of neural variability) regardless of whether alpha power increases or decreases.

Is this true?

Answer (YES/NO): NO